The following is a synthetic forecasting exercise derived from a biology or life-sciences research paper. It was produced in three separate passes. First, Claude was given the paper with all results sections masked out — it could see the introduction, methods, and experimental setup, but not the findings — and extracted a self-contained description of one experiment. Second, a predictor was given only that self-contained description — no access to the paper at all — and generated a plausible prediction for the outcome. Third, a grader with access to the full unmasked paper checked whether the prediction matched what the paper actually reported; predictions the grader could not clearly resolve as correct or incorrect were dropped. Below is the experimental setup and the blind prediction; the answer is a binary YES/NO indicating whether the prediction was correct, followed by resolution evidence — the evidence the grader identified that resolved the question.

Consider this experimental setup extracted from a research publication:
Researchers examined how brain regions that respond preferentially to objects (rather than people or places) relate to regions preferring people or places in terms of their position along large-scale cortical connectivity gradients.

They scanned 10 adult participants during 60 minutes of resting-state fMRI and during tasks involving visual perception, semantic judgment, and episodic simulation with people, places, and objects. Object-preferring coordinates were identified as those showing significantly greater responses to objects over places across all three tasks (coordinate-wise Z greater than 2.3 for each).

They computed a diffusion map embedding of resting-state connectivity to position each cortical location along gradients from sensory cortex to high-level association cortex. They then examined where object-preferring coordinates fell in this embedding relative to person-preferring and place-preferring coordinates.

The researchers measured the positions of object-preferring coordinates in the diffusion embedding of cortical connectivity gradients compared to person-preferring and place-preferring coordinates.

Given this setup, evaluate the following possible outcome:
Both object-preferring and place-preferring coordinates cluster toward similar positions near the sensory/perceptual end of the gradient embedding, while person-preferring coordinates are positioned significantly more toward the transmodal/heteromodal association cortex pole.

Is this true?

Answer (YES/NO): NO